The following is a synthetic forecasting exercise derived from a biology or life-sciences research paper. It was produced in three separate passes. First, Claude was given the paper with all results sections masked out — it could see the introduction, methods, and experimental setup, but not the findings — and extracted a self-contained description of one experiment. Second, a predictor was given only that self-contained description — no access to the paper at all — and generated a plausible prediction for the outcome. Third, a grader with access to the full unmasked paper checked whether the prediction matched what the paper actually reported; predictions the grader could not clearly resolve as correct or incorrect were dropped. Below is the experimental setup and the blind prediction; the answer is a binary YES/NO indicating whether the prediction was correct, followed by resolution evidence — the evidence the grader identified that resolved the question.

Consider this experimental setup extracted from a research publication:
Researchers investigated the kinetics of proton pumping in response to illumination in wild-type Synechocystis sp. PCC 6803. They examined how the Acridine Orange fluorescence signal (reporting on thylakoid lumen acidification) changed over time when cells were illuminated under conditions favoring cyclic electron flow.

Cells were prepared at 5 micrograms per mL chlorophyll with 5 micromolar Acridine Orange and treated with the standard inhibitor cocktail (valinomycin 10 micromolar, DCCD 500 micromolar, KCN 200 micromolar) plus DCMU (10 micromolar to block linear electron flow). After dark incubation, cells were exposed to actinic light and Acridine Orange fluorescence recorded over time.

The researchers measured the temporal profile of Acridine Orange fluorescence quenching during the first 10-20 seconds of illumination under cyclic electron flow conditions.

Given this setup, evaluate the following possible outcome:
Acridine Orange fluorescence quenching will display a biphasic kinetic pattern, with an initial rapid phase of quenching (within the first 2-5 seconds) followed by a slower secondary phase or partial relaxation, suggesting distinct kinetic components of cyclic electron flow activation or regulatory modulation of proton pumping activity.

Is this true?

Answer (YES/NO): NO